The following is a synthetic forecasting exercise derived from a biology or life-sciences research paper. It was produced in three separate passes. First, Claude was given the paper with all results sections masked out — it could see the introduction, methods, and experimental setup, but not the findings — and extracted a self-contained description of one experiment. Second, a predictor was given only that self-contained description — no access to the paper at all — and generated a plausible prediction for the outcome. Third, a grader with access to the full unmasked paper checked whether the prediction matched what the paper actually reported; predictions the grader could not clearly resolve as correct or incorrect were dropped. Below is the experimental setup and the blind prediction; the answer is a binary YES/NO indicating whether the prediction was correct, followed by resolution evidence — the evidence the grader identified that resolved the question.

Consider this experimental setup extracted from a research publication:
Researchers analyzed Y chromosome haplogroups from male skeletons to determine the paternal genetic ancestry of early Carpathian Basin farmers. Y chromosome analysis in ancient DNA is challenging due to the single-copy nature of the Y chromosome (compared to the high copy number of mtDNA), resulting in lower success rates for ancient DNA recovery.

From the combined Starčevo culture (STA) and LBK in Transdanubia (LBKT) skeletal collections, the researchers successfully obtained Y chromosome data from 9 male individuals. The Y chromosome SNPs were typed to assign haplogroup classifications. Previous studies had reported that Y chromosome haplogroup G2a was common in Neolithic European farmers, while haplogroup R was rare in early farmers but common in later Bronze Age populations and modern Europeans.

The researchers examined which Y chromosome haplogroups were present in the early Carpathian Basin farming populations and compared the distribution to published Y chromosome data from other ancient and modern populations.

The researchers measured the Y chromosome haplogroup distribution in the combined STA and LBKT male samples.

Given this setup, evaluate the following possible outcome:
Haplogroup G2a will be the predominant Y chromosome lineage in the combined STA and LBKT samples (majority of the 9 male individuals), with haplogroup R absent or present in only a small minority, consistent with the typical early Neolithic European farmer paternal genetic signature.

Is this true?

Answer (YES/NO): NO